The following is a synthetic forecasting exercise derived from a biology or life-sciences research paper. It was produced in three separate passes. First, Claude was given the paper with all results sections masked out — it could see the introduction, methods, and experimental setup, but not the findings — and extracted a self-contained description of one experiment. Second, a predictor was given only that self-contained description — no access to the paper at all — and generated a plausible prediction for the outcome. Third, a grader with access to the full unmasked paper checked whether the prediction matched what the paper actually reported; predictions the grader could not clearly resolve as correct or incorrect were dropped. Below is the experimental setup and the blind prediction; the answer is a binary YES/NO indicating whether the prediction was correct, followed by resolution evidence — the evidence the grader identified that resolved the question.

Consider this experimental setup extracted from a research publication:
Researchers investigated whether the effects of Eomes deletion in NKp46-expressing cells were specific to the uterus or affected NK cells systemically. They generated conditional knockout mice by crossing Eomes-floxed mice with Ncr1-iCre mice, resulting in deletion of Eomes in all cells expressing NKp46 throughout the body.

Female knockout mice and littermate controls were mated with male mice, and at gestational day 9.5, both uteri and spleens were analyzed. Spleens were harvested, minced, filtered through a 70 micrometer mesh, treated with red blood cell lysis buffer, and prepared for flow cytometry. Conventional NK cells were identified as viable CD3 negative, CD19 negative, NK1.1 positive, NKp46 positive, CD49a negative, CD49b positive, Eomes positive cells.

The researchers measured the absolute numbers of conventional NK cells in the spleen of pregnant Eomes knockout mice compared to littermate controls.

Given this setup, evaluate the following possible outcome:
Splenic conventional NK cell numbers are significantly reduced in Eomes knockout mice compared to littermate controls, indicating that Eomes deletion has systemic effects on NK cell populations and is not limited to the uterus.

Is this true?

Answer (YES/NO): YES